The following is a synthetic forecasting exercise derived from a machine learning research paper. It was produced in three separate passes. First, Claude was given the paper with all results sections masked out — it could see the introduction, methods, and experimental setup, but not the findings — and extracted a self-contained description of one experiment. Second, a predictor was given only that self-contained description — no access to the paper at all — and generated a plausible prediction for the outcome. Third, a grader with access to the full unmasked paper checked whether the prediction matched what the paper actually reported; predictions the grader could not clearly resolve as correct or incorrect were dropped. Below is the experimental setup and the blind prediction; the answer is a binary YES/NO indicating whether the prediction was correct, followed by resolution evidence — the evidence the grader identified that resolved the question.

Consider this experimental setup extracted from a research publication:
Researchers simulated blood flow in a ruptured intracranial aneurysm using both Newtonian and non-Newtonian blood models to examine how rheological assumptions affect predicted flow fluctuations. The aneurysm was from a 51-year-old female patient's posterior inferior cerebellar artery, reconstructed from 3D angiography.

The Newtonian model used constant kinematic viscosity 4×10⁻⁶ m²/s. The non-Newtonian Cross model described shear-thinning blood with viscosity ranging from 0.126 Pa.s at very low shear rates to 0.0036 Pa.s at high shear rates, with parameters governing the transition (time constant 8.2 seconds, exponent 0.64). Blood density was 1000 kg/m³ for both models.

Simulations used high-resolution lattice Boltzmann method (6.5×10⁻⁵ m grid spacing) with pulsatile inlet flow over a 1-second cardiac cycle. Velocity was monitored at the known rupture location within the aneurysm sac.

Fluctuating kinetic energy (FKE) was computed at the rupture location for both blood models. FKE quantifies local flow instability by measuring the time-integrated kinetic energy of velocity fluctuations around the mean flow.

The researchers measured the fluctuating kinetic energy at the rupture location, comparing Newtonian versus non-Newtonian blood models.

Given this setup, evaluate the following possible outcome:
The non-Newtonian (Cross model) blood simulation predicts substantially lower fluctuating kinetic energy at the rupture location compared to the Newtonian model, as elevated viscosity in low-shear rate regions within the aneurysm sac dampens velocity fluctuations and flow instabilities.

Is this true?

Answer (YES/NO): NO